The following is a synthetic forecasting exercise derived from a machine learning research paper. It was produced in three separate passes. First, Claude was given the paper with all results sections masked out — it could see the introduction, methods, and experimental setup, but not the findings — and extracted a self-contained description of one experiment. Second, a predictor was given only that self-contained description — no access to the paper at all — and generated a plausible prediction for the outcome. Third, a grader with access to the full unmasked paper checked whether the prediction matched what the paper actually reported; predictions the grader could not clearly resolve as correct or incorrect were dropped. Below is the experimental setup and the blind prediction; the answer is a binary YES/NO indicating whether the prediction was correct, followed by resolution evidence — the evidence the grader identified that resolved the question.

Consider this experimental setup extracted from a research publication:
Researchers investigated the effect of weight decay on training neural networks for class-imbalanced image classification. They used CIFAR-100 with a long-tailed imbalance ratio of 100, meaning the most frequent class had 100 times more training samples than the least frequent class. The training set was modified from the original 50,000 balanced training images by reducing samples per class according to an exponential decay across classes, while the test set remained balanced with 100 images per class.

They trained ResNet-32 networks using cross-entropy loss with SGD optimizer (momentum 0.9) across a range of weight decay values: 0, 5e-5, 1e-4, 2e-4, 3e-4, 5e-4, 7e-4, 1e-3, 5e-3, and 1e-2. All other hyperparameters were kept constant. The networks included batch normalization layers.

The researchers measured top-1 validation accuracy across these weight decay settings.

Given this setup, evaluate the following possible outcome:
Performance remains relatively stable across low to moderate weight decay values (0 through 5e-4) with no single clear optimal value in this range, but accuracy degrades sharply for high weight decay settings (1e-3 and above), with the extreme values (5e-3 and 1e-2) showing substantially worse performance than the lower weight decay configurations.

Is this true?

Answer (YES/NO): NO